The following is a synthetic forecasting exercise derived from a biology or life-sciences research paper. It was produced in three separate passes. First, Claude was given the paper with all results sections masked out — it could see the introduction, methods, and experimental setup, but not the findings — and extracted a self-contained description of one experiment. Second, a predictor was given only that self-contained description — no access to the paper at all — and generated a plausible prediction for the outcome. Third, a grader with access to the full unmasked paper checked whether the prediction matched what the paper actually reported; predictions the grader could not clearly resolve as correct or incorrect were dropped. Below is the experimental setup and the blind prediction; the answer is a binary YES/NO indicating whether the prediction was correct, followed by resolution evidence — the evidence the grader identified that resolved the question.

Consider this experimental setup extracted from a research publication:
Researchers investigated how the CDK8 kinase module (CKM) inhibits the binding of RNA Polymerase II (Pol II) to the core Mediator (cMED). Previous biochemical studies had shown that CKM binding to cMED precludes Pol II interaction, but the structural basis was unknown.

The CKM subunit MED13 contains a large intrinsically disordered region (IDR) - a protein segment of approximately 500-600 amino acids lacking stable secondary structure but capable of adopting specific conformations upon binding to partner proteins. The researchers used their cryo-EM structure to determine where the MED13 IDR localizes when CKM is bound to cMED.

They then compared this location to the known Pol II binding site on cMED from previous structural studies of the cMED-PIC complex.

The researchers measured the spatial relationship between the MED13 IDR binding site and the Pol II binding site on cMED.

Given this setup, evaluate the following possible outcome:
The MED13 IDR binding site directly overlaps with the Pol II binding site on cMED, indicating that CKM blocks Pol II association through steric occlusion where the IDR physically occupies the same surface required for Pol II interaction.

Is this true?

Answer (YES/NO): YES